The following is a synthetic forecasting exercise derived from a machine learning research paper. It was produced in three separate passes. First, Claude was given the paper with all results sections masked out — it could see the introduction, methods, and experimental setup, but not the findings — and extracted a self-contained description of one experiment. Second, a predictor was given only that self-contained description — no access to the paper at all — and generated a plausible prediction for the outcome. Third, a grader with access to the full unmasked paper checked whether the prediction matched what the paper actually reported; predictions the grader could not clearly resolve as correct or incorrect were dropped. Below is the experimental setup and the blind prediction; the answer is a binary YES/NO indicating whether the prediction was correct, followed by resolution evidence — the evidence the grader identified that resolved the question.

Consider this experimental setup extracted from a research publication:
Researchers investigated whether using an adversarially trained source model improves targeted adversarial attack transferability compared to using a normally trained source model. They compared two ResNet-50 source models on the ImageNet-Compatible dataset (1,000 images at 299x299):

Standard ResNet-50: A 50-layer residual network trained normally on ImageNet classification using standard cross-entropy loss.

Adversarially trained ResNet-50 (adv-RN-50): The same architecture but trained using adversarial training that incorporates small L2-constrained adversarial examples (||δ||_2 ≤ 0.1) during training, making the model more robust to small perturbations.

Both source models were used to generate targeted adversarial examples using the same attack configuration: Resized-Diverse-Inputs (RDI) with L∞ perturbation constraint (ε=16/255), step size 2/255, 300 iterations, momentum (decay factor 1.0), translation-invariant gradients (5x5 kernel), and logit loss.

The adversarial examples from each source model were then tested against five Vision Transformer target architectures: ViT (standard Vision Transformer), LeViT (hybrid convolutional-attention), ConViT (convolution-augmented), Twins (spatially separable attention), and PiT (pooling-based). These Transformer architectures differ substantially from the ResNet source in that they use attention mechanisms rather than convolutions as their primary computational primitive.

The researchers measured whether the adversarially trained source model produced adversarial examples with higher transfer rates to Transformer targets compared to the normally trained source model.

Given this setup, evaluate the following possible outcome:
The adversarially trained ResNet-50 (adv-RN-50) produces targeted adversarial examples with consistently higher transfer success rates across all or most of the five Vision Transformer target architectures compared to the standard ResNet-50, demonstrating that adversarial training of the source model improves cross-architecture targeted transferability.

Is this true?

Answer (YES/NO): YES